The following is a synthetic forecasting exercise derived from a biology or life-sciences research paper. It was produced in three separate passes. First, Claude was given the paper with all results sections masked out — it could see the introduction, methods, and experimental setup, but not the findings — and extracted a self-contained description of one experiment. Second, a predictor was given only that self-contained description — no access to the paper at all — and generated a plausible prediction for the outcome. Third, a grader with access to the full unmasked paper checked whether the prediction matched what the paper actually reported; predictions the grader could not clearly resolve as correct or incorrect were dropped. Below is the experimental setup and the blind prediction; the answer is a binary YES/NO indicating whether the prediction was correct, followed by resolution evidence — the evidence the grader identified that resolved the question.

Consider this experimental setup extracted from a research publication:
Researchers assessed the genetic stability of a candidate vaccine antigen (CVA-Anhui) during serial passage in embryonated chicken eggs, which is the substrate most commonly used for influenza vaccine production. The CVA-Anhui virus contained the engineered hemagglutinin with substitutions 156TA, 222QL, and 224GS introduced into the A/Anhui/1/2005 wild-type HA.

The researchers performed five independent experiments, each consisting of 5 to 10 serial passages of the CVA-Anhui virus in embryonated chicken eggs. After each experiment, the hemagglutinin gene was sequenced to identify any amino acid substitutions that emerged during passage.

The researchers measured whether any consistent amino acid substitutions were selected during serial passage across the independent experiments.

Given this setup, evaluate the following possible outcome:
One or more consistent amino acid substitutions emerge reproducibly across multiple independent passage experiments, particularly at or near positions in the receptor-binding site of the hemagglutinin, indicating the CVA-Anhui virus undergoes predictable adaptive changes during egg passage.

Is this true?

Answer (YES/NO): YES